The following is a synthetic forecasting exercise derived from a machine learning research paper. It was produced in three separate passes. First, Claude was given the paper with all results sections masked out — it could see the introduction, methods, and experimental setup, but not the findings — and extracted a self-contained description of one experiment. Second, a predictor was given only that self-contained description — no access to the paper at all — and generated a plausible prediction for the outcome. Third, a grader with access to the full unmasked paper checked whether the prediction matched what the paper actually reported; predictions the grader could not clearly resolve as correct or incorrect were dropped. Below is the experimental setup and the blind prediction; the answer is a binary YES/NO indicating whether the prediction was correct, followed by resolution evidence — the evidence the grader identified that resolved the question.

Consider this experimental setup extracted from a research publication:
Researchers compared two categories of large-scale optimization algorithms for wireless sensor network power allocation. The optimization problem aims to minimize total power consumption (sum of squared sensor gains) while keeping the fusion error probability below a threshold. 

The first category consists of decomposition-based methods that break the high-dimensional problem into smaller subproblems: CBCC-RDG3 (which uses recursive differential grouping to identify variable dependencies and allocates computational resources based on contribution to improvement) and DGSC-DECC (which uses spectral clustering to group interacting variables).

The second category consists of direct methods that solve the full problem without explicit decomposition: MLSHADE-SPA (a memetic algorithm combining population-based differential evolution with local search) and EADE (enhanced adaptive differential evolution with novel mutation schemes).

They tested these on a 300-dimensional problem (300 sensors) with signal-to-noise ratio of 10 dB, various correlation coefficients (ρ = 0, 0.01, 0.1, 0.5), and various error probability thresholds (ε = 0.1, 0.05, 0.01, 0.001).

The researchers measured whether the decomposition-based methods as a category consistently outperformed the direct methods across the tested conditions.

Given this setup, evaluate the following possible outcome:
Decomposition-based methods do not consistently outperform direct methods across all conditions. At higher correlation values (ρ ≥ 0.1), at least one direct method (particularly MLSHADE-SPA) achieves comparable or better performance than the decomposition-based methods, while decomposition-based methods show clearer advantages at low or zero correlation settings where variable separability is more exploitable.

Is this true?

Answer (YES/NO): NO